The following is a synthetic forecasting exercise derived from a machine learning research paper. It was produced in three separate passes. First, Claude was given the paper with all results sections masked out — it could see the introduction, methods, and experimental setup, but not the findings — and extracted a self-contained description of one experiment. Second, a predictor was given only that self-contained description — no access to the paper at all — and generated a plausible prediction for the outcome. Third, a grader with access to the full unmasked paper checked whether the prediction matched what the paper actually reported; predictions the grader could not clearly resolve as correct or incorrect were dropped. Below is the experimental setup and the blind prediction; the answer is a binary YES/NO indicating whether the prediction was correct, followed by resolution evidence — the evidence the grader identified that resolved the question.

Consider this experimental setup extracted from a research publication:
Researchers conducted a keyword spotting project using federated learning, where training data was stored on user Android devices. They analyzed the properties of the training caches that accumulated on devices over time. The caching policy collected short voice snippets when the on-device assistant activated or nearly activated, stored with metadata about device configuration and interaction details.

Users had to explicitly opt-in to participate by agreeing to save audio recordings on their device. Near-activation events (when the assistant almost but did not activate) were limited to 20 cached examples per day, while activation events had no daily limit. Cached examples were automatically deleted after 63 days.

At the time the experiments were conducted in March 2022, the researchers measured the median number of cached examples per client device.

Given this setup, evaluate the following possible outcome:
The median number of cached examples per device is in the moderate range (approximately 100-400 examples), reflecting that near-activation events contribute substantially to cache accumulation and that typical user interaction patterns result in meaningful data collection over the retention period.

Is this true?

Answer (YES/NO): YES